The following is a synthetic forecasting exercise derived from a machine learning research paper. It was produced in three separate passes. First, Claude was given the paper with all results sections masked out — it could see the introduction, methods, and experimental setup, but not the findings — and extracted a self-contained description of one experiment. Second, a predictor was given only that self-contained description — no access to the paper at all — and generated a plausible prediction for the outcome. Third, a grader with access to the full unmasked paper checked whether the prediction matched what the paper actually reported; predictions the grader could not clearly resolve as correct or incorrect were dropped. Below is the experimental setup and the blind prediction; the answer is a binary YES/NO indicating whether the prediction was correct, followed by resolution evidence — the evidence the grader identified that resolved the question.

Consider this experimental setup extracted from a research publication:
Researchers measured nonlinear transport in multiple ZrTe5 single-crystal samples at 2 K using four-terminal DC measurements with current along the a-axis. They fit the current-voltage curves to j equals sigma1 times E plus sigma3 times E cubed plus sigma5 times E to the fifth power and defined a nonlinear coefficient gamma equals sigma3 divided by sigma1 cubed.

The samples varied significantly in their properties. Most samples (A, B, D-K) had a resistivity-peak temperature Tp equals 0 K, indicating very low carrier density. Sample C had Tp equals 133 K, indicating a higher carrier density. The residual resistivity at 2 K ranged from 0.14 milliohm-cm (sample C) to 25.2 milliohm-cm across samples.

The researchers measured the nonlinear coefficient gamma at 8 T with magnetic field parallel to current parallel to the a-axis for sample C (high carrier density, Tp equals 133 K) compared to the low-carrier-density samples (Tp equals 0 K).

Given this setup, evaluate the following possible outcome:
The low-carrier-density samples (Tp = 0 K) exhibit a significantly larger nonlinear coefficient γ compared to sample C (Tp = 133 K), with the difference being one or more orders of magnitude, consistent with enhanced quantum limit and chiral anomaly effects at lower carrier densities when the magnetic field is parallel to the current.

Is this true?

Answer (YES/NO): NO